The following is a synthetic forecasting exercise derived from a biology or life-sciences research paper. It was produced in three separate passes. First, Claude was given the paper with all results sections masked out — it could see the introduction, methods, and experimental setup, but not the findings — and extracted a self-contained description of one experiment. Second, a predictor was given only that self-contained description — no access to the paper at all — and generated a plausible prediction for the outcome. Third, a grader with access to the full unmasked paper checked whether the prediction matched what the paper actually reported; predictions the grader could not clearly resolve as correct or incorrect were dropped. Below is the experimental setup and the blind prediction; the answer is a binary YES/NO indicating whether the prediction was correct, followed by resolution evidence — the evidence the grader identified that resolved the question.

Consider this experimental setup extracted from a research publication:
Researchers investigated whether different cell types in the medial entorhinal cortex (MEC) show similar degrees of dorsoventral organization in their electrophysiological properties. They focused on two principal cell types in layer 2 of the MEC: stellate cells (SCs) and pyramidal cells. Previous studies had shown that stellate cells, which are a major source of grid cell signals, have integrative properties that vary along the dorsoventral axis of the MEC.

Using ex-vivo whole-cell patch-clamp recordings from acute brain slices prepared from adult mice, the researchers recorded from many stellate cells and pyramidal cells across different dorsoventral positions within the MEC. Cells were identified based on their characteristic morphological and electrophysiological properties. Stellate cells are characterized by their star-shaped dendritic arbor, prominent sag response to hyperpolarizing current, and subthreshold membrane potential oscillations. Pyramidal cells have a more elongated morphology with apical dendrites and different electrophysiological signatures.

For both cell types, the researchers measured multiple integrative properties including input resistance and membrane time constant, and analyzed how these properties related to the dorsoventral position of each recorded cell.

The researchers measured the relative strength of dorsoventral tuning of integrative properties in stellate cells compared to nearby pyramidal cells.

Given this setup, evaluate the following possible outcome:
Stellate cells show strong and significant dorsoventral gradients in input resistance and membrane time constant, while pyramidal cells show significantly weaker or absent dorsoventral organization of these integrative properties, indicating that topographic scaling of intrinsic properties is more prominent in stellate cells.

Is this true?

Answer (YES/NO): YES